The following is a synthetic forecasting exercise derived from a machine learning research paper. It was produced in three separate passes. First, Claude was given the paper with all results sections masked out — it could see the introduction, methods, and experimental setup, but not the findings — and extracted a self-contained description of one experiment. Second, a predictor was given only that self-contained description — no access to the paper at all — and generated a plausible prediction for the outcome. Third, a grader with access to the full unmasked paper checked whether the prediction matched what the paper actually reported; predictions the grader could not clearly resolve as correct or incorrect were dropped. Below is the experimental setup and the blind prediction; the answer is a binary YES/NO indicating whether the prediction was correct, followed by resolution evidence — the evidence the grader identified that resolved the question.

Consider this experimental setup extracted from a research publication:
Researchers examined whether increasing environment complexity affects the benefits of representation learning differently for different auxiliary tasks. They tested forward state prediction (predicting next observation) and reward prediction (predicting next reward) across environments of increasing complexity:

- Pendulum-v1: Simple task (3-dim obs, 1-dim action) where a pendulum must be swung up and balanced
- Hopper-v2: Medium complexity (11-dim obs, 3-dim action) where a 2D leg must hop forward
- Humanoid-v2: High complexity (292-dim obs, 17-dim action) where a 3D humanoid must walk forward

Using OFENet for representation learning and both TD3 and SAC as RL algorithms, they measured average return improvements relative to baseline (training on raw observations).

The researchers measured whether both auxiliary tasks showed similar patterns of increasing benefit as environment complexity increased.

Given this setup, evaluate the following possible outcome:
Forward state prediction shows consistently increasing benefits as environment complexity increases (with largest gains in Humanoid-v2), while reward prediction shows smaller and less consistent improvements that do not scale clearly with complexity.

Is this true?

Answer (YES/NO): NO